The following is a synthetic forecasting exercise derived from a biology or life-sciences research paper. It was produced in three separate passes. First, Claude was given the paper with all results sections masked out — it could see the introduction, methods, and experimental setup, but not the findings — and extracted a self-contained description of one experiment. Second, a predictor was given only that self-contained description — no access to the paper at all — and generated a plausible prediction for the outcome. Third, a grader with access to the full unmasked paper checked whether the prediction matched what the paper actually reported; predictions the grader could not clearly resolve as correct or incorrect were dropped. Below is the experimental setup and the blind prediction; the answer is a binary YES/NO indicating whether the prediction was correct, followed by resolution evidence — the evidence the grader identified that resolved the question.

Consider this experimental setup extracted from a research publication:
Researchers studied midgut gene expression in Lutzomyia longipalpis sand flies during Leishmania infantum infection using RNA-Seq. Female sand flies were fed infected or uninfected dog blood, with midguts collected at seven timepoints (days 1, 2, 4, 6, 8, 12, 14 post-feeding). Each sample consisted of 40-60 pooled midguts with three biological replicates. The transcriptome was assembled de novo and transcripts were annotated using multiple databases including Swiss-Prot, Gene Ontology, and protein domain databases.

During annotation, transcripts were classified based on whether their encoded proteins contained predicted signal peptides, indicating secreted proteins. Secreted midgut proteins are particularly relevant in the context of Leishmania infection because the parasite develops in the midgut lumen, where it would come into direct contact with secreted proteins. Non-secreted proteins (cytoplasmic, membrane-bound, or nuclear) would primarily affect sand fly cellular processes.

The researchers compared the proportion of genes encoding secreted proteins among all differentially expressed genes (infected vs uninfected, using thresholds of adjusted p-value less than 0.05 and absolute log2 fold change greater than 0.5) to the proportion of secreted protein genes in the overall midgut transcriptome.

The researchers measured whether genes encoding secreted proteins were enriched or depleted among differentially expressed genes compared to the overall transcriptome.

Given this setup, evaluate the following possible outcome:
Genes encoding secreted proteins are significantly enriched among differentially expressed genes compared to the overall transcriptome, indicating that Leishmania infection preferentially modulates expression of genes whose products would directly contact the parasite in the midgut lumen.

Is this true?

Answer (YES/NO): NO